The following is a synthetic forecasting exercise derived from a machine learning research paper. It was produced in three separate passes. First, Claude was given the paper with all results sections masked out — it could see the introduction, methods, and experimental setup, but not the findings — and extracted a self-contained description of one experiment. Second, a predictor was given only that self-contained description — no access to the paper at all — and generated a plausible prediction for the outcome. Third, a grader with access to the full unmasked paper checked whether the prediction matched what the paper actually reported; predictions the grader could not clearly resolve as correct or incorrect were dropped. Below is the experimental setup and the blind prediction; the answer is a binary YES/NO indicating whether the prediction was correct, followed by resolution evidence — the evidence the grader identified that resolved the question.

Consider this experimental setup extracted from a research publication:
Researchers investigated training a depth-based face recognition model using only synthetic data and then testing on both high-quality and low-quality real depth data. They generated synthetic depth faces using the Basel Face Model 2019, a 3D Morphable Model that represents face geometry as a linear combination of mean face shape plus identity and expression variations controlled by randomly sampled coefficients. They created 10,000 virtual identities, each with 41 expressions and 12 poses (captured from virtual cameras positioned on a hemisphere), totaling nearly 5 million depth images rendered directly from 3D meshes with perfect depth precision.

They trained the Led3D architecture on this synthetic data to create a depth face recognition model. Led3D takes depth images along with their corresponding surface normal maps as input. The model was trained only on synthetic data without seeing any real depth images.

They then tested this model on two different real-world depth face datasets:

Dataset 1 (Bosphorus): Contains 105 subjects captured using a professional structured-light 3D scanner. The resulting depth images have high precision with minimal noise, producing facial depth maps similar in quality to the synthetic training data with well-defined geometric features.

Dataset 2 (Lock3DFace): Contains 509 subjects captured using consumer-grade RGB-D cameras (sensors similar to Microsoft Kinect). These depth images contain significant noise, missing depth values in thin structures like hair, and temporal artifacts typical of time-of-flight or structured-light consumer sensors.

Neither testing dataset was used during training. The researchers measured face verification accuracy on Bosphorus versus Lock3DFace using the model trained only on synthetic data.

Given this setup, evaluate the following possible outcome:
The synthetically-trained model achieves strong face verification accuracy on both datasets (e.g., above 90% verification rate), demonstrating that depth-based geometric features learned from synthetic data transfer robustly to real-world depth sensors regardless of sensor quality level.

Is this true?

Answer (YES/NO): NO